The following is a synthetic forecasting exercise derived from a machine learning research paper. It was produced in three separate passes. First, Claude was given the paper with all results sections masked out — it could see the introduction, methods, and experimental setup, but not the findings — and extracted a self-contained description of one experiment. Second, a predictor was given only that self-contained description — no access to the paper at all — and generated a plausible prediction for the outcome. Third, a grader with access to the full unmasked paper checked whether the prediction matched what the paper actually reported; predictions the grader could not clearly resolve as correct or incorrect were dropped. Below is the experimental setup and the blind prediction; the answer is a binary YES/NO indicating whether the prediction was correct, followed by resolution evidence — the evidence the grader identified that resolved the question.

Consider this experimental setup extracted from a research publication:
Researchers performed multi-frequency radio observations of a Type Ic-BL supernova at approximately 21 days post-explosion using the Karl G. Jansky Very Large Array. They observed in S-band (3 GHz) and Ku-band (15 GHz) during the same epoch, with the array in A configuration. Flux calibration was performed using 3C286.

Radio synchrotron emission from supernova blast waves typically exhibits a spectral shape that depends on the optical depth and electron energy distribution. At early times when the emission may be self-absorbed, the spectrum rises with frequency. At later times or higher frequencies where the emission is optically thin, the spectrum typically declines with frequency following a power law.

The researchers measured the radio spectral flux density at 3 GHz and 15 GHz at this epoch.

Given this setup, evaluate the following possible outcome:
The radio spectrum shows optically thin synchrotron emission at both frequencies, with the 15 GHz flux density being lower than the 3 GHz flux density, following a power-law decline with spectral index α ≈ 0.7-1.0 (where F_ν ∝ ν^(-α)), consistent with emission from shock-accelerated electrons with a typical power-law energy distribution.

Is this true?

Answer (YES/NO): NO